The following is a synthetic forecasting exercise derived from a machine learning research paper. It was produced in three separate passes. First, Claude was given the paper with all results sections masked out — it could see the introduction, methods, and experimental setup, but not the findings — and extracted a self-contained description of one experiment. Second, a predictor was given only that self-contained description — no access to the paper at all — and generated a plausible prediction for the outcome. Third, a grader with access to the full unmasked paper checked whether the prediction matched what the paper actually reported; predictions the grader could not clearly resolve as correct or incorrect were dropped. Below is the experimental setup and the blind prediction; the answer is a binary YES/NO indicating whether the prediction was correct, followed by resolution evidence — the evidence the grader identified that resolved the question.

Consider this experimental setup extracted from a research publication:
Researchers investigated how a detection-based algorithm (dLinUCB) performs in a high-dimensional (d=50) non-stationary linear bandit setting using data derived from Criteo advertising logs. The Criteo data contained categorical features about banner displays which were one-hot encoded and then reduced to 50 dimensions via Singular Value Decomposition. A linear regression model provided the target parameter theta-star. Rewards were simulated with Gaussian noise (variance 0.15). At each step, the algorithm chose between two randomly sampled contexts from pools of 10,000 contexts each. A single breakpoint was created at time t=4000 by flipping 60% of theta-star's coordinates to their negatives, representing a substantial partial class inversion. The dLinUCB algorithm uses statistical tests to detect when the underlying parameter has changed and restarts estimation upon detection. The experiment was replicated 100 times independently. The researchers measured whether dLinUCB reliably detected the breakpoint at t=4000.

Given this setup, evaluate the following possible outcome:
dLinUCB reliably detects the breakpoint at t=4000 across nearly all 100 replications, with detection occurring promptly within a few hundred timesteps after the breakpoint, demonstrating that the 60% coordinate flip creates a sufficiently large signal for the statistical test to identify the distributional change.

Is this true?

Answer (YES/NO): NO